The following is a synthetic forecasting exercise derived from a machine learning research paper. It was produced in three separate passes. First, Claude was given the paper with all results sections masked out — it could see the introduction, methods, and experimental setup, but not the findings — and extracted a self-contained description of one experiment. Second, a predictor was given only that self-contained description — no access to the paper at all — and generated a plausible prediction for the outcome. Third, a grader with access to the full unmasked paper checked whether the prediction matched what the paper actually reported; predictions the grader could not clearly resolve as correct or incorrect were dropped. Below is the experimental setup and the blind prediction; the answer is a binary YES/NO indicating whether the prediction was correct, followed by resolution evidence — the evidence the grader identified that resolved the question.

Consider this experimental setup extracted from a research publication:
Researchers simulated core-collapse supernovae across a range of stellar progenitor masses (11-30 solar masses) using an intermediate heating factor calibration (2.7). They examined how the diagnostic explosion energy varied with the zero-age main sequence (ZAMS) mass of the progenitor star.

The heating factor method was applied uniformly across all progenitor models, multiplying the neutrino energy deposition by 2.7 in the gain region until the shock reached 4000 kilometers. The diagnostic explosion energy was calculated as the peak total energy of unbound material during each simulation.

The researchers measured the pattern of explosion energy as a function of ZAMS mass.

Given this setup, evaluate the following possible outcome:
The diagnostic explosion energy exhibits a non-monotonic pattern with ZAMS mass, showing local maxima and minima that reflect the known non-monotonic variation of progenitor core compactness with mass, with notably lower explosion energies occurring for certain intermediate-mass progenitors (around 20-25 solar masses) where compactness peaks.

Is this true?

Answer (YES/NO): NO